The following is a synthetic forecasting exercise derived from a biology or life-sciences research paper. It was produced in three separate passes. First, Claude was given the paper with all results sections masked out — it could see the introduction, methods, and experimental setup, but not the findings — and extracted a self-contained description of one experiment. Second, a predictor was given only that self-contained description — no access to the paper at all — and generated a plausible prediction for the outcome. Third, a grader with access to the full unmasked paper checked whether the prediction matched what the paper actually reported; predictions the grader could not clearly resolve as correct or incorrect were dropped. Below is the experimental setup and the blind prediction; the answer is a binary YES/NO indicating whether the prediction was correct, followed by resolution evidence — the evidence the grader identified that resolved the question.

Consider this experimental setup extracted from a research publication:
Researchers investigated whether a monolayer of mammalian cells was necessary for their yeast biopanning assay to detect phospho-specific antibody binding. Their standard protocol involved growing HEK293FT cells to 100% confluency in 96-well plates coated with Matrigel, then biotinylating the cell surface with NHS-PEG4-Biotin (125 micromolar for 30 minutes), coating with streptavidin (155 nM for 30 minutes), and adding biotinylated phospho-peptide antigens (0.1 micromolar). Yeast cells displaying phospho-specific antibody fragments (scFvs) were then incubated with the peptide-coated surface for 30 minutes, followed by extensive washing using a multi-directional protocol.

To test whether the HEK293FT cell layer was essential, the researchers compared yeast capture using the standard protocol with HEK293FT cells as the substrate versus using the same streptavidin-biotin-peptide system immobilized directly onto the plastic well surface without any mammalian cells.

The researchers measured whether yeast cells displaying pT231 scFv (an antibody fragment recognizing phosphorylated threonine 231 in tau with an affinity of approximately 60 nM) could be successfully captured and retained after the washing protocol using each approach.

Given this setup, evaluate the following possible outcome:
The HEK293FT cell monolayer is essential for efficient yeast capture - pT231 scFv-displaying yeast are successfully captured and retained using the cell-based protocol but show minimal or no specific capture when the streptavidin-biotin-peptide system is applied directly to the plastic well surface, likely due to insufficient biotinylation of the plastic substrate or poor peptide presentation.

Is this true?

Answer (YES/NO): YES